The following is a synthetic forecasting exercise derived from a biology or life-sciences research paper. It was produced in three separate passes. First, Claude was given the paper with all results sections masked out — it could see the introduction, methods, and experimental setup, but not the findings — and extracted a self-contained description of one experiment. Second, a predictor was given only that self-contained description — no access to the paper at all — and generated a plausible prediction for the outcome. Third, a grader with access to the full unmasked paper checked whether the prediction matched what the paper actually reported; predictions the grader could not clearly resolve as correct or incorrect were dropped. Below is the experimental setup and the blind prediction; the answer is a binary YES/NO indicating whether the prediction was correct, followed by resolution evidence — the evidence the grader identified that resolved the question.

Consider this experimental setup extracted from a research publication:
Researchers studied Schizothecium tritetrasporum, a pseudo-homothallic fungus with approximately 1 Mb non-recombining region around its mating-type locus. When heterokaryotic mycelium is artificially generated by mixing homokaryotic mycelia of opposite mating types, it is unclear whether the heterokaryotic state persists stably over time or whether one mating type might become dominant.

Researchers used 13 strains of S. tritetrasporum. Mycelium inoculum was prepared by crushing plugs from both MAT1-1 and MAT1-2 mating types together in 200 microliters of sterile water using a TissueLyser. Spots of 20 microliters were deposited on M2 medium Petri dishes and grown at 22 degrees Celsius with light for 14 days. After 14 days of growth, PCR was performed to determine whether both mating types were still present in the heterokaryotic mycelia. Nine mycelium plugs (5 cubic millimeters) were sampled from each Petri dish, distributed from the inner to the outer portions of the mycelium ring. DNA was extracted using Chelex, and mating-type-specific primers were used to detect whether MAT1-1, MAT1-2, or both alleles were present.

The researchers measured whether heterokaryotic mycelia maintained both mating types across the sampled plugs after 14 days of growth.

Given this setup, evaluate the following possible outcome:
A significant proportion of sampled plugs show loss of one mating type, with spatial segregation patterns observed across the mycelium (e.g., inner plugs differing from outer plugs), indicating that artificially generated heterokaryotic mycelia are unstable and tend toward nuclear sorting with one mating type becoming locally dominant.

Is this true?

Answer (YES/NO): NO